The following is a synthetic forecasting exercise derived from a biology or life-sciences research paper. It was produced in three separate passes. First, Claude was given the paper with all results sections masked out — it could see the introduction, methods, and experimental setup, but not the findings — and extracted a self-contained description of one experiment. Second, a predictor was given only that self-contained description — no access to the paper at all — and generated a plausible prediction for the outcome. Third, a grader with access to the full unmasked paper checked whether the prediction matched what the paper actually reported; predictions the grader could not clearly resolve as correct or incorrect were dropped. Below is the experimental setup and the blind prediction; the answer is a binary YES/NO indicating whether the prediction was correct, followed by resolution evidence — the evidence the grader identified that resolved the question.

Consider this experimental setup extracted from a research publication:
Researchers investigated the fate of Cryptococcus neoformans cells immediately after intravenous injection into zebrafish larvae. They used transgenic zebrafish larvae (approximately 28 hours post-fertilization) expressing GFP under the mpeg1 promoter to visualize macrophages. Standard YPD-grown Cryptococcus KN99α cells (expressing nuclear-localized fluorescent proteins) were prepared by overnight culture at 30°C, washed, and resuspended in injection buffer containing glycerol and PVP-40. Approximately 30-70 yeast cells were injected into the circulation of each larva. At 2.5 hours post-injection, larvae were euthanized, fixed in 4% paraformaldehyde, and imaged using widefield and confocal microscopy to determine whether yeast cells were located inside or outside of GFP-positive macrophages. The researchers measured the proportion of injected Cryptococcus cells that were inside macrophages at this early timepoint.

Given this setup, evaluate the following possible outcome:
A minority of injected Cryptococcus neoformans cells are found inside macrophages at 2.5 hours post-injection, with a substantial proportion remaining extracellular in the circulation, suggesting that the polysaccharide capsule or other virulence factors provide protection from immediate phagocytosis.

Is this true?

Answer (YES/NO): NO